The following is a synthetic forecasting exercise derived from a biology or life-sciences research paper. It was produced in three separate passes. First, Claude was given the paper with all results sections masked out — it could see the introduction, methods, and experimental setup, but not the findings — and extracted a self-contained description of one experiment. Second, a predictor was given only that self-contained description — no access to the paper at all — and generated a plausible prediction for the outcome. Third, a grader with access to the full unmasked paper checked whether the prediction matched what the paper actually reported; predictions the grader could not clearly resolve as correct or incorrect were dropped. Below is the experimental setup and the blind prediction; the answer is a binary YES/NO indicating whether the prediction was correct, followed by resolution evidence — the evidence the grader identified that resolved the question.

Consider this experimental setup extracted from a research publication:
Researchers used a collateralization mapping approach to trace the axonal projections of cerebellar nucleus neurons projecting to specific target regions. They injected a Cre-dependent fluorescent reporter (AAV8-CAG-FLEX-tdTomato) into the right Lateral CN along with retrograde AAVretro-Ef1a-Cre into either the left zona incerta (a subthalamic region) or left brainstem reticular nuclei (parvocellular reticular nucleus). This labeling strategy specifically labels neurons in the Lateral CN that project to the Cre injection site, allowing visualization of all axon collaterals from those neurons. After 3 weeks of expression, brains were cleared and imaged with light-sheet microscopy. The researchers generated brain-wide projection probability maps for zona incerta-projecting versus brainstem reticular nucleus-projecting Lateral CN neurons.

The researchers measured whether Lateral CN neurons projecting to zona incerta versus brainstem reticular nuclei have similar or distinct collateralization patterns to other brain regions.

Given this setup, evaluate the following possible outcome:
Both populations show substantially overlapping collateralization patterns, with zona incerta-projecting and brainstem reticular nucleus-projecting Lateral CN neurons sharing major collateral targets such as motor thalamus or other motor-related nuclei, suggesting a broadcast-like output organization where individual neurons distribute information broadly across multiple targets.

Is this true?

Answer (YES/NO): YES